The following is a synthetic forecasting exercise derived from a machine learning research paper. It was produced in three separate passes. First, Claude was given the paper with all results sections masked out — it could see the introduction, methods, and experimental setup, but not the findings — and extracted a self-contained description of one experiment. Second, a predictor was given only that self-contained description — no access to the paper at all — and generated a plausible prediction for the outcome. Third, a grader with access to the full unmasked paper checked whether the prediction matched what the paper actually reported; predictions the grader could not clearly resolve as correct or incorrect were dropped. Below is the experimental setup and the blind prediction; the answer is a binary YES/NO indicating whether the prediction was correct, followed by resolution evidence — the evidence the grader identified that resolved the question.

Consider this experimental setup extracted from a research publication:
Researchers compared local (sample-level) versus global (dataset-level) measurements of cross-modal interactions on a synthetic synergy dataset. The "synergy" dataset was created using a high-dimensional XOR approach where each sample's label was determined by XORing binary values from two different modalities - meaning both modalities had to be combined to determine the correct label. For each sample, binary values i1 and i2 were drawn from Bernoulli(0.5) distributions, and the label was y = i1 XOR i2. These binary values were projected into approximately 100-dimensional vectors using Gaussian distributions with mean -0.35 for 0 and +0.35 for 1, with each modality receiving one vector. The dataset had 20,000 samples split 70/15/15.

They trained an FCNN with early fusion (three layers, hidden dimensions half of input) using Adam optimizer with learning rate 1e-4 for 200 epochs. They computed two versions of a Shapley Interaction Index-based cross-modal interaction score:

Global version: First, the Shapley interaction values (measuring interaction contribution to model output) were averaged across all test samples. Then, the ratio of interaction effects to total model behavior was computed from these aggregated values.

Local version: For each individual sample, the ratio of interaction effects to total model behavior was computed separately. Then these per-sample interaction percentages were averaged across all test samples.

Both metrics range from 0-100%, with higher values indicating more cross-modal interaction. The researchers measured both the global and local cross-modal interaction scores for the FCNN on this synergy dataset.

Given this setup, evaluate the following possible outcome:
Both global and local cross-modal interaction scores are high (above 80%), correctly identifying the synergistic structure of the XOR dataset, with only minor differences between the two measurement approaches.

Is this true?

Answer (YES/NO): NO